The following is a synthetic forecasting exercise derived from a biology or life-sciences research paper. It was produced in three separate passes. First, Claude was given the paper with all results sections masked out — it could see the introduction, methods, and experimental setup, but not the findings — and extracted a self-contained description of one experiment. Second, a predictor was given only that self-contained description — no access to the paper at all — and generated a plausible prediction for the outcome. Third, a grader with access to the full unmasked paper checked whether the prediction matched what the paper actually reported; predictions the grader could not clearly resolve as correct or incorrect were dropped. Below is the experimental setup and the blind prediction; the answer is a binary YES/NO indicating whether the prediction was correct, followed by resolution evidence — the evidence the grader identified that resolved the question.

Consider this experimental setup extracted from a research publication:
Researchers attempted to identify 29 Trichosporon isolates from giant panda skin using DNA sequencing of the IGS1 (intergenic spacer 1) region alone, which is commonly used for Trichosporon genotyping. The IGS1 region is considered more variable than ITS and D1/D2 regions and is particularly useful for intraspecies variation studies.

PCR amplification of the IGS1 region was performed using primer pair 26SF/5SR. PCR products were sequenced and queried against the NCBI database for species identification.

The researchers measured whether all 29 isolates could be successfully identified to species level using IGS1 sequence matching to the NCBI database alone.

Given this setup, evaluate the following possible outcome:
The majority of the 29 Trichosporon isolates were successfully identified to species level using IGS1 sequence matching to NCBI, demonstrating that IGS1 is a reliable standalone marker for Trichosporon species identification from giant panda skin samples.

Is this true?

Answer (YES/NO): NO